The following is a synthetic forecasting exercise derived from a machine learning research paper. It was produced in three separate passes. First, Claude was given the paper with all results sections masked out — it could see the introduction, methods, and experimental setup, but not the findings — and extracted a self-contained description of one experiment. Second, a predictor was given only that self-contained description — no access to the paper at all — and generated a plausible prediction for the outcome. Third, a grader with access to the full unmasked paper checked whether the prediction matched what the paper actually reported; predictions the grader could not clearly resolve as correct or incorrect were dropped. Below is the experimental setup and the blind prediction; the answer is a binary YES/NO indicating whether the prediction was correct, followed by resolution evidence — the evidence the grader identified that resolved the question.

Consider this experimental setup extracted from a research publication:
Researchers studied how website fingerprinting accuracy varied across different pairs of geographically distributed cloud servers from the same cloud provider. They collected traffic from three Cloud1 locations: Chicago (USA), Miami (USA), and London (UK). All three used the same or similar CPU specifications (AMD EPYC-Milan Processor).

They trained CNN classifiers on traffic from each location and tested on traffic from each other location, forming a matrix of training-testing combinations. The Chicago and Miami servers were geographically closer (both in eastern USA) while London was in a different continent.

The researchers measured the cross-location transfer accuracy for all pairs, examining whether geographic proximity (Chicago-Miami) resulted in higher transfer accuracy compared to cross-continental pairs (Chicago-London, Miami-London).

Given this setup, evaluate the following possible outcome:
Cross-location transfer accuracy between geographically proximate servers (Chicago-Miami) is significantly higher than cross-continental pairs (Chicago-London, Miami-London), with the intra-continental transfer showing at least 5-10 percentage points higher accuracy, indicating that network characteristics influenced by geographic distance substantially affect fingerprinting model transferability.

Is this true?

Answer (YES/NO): YES